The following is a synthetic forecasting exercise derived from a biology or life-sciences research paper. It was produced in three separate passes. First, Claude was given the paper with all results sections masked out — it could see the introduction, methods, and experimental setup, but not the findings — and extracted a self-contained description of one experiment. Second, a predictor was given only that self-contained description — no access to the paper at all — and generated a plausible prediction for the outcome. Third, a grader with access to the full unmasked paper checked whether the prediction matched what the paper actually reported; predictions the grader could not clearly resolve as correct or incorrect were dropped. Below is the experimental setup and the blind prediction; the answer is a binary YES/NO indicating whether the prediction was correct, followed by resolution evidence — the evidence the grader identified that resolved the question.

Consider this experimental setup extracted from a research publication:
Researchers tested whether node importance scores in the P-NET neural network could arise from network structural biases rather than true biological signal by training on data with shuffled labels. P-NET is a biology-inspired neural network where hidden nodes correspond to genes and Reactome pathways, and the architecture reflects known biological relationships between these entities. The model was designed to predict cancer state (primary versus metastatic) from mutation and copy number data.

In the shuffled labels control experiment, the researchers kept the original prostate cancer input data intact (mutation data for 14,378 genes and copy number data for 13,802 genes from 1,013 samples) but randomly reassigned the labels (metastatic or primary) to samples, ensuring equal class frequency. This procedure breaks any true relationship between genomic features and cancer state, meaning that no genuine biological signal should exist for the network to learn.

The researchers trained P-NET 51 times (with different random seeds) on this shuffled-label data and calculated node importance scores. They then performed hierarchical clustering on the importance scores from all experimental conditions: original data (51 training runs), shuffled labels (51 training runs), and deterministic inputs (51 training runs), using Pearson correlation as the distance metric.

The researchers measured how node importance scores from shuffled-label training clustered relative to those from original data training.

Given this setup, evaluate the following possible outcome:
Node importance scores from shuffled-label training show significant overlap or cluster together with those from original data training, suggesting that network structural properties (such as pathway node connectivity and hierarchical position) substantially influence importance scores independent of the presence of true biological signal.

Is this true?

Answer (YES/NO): YES